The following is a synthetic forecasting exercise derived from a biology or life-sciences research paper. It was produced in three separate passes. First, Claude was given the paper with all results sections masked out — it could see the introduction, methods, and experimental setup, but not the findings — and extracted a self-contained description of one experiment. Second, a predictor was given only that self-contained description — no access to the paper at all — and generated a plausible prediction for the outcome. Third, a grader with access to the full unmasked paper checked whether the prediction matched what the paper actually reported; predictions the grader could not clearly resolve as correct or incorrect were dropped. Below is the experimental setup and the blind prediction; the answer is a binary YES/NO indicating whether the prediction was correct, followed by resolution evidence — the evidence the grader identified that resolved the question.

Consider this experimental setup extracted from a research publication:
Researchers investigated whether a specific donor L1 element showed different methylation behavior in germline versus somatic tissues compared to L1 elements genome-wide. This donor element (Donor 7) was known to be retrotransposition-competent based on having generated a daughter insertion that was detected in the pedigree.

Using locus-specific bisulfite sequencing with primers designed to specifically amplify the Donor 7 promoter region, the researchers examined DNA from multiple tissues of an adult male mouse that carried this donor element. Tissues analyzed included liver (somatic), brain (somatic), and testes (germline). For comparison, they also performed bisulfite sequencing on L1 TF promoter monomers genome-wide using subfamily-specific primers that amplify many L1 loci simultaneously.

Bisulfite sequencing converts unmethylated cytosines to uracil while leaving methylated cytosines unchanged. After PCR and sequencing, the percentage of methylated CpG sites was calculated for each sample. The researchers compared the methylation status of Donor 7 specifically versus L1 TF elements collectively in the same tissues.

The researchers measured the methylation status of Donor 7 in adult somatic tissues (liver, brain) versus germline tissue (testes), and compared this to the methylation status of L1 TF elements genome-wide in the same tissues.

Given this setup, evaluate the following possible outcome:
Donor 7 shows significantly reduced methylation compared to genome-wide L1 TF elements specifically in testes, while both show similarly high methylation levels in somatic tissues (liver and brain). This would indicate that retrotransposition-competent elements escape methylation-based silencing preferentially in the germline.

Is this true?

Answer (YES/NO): YES